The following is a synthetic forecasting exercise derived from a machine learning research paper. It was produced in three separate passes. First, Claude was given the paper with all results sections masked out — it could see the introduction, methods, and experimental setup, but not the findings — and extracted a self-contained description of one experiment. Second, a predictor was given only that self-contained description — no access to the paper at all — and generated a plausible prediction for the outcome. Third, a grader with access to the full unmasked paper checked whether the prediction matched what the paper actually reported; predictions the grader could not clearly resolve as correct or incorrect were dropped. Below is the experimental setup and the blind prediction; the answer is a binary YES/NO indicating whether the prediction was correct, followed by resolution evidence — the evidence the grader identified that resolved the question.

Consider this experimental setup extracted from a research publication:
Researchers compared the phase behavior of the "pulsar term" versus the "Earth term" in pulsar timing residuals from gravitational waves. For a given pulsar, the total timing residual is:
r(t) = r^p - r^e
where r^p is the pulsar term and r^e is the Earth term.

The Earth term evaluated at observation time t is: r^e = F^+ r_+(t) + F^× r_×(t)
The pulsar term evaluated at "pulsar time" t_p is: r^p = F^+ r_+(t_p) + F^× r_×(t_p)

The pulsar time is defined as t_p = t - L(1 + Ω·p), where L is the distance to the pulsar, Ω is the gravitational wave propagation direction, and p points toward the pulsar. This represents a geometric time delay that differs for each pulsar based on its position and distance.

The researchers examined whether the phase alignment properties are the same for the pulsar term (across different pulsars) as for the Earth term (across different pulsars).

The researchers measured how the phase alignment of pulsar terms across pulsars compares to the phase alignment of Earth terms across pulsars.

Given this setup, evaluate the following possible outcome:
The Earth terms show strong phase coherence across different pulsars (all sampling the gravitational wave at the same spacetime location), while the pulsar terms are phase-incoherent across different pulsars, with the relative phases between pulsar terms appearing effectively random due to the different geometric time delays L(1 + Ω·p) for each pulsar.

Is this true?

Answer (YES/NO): NO